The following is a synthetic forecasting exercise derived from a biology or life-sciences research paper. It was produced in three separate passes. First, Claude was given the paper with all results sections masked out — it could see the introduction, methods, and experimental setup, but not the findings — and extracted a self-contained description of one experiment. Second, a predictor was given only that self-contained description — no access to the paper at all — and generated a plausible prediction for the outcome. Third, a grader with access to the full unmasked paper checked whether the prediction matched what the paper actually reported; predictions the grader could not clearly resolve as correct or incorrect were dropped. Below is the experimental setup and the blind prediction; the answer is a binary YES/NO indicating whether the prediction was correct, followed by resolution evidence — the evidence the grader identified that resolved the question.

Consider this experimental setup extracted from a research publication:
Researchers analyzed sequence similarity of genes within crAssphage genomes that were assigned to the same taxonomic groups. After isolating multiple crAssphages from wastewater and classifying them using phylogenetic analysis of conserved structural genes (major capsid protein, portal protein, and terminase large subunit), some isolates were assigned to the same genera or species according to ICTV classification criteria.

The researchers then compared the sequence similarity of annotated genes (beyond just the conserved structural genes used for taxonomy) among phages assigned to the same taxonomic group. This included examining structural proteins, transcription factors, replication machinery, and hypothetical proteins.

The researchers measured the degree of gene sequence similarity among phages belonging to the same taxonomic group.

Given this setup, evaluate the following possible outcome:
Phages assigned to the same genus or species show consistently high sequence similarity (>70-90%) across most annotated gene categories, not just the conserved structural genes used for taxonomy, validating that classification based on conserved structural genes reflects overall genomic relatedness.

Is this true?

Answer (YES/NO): NO